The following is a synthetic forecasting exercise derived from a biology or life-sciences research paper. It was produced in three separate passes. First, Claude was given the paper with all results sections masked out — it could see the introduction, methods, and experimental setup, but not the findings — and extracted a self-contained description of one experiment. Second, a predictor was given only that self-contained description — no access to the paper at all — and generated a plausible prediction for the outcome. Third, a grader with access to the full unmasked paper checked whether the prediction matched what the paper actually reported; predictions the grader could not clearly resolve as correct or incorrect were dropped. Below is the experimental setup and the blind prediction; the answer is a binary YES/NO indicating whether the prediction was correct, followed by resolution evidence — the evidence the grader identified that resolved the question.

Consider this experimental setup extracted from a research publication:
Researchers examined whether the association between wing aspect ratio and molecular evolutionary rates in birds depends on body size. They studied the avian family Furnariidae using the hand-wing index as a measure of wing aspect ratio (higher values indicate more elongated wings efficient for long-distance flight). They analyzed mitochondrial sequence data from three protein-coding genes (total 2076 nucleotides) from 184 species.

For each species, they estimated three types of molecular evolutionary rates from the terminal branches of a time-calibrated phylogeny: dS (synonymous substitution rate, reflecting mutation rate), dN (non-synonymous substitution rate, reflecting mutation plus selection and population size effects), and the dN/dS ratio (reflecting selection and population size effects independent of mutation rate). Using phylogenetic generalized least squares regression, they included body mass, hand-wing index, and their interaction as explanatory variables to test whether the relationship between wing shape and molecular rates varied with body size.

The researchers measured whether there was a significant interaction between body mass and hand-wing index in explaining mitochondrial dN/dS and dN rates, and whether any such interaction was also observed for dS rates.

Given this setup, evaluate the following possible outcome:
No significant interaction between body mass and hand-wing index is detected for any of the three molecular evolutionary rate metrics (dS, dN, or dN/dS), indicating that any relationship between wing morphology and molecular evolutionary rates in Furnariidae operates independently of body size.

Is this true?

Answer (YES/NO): NO